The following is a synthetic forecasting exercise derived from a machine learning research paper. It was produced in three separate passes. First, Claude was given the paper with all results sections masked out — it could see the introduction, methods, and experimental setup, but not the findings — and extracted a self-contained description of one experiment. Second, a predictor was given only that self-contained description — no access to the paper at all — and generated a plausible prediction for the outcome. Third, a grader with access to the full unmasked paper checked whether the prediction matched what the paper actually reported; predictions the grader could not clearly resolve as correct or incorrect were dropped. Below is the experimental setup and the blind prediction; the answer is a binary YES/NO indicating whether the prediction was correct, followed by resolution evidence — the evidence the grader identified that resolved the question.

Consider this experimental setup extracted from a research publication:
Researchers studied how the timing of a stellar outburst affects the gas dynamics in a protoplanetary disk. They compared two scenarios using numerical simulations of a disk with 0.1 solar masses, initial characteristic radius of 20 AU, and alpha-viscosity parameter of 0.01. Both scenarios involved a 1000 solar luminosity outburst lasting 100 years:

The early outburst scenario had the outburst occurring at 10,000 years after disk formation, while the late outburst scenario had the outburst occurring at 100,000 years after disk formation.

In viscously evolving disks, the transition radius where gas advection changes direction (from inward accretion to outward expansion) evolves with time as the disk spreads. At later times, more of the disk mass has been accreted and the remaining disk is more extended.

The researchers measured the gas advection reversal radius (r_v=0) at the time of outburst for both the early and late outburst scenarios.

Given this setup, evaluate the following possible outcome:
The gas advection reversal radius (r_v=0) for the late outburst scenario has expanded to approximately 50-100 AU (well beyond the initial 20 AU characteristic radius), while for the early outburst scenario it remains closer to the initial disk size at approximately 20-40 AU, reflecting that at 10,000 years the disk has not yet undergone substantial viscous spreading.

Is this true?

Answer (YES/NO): NO